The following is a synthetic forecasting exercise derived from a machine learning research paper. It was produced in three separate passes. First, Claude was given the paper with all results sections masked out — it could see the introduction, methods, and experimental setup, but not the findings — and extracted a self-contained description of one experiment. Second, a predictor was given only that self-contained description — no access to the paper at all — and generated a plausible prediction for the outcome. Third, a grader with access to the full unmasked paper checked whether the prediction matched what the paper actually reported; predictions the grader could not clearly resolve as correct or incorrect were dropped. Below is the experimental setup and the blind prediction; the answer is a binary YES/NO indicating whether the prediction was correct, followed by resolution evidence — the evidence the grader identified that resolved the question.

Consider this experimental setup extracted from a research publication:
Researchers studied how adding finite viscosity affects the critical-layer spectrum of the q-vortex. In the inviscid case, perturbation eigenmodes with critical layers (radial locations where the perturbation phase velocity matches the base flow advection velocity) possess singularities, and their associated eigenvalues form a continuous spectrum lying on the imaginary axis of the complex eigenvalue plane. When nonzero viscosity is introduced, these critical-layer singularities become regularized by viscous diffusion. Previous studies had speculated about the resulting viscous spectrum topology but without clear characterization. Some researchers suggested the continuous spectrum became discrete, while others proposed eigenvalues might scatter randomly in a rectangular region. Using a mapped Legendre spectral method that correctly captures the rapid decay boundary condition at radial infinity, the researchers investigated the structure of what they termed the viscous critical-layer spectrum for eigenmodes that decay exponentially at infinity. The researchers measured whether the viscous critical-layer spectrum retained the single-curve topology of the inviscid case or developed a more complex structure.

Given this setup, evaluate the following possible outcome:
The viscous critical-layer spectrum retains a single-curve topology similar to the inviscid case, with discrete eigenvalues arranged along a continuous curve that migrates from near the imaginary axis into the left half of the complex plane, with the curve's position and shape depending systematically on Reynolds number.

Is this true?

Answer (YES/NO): NO